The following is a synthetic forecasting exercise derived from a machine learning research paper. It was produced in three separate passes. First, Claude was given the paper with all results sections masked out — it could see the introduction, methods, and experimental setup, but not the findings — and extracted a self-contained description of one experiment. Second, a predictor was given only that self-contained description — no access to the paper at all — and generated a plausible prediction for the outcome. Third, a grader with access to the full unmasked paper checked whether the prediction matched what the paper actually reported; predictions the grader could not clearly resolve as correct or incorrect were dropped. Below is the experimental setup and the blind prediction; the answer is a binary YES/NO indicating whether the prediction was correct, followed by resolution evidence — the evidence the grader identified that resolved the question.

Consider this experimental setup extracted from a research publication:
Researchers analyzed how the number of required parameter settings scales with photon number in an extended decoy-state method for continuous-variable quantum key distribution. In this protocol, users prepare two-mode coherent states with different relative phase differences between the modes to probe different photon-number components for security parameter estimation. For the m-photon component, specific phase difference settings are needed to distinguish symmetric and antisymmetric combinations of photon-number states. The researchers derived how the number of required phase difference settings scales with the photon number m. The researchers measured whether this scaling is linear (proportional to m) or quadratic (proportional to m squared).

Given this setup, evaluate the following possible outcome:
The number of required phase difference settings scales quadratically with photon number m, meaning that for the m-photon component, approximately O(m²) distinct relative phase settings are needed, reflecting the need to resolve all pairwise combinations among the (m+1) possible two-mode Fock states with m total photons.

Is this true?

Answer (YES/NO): NO